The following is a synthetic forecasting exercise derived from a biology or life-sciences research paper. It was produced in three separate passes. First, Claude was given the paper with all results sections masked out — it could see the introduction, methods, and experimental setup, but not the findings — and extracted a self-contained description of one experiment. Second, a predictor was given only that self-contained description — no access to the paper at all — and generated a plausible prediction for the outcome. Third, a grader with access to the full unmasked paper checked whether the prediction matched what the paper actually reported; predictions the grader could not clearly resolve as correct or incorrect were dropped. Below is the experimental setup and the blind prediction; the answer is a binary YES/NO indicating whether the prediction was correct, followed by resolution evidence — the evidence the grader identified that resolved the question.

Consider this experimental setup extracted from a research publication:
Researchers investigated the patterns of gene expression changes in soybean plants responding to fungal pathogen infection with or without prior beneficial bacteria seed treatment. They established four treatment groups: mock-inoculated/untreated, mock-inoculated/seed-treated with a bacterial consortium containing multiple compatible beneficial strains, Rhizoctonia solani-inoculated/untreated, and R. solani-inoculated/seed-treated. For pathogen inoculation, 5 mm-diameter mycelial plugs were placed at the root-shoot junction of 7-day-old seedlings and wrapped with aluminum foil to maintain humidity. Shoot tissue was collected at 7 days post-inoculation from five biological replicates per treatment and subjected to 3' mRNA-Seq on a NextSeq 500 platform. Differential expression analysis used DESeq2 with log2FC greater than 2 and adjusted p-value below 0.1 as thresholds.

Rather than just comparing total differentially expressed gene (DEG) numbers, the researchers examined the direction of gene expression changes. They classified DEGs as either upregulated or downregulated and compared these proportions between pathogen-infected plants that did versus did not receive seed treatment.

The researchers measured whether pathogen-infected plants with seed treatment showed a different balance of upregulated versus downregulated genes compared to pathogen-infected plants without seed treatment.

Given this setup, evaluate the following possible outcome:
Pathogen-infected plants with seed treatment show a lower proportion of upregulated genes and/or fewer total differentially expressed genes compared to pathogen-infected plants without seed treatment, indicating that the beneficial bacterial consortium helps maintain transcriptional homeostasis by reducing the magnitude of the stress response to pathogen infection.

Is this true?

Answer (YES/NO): NO